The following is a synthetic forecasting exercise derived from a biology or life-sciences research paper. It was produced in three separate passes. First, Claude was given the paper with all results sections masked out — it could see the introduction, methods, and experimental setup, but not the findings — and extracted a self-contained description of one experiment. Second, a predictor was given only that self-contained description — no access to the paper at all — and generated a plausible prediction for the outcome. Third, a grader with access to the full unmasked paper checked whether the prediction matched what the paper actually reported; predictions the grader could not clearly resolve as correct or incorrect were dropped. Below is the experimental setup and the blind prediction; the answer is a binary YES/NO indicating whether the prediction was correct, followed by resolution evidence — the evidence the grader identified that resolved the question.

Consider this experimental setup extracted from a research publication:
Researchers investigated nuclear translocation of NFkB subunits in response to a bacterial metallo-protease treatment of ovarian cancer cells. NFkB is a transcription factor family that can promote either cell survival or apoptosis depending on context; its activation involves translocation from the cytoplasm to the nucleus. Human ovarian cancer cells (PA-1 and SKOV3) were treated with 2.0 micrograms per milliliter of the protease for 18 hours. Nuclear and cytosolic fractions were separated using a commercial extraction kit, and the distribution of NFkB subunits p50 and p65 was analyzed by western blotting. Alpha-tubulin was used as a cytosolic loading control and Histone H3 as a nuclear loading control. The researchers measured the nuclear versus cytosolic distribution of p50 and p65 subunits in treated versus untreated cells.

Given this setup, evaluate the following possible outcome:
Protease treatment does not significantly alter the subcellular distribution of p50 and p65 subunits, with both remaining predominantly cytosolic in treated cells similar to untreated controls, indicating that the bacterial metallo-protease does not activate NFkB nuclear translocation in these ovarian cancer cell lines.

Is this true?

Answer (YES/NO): NO